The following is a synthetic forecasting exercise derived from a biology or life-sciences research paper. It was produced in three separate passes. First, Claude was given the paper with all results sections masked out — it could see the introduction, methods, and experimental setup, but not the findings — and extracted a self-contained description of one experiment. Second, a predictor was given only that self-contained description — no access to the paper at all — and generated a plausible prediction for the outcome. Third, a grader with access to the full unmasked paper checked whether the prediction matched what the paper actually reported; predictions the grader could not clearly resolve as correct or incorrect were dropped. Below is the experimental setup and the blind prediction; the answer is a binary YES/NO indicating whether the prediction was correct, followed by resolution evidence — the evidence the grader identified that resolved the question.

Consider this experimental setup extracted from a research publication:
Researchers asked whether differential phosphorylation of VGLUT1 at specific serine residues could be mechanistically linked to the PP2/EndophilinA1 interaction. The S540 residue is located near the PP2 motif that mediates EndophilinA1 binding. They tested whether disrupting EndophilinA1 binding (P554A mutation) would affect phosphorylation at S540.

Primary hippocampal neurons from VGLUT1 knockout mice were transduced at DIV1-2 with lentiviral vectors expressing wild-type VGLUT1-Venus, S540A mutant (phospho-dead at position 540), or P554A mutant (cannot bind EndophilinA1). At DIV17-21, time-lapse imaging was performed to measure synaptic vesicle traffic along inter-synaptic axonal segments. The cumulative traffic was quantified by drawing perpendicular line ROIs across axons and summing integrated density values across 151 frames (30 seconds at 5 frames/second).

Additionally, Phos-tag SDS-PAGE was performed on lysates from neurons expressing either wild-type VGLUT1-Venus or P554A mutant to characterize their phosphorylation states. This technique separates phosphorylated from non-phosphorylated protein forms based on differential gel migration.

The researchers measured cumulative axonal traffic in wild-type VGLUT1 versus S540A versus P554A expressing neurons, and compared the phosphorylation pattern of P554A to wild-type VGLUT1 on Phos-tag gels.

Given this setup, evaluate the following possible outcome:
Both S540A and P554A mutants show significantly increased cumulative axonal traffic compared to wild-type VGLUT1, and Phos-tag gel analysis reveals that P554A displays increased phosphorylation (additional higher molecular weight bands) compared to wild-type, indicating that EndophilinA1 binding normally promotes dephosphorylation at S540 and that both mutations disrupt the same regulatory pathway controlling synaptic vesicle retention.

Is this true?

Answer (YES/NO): NO